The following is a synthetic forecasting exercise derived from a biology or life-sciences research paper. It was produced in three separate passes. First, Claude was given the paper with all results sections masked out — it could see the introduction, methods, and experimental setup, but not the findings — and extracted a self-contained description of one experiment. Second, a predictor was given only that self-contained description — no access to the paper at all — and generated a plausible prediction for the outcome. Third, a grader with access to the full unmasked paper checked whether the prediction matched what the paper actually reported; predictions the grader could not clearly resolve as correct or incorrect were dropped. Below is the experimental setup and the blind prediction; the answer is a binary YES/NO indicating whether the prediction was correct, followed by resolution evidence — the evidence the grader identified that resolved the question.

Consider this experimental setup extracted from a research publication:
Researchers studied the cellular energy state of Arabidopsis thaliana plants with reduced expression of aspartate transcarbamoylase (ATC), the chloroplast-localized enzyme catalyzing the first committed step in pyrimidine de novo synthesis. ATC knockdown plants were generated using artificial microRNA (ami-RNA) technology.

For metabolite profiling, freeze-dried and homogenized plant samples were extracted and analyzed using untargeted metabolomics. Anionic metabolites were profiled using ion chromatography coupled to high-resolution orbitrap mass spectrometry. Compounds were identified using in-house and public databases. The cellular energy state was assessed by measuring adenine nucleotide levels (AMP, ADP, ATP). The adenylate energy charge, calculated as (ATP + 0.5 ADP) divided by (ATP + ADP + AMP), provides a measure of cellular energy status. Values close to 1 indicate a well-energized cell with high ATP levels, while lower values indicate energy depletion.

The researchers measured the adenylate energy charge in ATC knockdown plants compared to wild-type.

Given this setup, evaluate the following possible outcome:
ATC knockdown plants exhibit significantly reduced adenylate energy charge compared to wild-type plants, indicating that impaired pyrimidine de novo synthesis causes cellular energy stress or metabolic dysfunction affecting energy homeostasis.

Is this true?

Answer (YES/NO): YES